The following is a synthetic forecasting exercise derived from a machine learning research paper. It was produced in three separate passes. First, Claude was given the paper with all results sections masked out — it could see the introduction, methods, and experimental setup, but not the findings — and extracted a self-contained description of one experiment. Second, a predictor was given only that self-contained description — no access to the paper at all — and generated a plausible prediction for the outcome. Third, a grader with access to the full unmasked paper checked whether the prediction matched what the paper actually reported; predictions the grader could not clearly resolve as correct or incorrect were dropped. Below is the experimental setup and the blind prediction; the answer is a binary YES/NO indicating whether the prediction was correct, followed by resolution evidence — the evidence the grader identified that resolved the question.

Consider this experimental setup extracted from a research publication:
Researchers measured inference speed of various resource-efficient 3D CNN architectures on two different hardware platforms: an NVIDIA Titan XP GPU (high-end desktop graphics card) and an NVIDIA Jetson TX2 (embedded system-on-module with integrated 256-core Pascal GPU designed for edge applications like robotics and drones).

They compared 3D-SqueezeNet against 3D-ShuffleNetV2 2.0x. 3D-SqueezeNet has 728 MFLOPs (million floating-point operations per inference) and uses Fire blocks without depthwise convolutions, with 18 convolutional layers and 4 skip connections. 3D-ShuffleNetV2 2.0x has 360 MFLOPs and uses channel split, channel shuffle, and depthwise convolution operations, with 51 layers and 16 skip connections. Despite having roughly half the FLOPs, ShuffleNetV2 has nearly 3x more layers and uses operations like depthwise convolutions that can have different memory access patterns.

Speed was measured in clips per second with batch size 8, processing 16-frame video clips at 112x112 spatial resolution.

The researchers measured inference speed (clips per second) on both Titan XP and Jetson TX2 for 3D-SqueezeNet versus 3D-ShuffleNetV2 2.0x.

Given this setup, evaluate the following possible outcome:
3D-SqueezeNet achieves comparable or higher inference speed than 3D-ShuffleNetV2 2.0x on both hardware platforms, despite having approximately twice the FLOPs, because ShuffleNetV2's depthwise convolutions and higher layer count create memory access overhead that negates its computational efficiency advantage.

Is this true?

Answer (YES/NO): YES